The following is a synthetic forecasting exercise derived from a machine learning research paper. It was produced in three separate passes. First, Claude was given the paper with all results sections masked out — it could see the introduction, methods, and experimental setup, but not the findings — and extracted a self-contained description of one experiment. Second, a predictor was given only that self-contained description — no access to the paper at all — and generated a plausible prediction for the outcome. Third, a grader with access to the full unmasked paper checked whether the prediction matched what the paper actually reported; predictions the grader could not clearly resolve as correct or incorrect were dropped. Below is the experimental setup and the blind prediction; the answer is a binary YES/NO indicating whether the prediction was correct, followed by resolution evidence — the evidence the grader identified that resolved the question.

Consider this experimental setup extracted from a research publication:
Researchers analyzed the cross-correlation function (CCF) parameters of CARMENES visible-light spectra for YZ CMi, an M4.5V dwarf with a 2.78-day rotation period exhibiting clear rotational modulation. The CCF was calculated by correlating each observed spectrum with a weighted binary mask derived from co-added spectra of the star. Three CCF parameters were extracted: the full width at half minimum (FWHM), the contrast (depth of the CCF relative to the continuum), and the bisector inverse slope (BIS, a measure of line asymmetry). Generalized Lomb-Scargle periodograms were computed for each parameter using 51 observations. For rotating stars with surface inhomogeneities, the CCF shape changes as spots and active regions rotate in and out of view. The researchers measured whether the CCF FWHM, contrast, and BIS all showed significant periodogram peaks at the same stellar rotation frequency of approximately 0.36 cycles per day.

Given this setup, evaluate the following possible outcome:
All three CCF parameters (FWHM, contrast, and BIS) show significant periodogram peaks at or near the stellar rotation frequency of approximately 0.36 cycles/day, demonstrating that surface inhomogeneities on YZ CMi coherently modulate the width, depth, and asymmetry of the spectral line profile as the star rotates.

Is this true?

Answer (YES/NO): YES